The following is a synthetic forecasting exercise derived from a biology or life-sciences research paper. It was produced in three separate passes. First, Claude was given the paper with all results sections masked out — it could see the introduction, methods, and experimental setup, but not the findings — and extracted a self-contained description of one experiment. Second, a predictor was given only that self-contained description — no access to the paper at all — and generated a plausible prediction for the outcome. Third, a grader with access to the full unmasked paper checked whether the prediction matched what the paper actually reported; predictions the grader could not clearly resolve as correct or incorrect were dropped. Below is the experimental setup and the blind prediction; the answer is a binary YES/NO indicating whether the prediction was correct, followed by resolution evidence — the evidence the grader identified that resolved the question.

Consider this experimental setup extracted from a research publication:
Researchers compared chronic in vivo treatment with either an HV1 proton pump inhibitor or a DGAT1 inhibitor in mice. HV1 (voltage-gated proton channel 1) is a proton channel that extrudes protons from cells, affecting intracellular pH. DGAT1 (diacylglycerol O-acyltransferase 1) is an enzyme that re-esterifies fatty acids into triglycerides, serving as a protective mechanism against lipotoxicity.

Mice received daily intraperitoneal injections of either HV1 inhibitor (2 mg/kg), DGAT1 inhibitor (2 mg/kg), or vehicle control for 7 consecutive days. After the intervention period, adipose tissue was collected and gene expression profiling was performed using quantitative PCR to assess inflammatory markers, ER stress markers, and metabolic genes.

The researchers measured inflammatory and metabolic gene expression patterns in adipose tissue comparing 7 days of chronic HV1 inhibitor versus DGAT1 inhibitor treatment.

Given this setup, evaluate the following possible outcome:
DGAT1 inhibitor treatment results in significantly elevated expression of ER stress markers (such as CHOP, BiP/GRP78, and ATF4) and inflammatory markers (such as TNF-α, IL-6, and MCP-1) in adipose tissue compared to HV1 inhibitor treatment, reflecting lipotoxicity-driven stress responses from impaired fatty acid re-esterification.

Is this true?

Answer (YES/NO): YES